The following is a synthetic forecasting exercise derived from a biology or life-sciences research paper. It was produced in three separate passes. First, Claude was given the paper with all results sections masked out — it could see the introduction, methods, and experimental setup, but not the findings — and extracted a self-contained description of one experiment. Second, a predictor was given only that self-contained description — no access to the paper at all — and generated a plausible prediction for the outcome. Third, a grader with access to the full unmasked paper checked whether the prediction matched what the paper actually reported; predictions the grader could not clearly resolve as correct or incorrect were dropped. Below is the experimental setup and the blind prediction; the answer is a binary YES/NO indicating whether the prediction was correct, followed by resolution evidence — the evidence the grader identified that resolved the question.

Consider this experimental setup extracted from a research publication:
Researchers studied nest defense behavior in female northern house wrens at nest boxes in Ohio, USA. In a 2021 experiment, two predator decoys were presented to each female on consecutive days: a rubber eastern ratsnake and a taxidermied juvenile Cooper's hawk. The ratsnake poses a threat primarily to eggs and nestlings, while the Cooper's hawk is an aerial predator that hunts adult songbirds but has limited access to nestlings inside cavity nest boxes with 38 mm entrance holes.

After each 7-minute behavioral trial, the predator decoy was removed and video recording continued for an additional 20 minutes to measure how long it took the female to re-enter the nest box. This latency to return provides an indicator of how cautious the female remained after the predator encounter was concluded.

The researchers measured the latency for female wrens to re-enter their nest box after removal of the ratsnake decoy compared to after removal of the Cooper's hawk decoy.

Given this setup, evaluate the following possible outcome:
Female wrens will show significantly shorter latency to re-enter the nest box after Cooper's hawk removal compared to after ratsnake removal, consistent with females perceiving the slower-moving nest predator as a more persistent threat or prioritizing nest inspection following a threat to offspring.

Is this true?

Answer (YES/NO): NO